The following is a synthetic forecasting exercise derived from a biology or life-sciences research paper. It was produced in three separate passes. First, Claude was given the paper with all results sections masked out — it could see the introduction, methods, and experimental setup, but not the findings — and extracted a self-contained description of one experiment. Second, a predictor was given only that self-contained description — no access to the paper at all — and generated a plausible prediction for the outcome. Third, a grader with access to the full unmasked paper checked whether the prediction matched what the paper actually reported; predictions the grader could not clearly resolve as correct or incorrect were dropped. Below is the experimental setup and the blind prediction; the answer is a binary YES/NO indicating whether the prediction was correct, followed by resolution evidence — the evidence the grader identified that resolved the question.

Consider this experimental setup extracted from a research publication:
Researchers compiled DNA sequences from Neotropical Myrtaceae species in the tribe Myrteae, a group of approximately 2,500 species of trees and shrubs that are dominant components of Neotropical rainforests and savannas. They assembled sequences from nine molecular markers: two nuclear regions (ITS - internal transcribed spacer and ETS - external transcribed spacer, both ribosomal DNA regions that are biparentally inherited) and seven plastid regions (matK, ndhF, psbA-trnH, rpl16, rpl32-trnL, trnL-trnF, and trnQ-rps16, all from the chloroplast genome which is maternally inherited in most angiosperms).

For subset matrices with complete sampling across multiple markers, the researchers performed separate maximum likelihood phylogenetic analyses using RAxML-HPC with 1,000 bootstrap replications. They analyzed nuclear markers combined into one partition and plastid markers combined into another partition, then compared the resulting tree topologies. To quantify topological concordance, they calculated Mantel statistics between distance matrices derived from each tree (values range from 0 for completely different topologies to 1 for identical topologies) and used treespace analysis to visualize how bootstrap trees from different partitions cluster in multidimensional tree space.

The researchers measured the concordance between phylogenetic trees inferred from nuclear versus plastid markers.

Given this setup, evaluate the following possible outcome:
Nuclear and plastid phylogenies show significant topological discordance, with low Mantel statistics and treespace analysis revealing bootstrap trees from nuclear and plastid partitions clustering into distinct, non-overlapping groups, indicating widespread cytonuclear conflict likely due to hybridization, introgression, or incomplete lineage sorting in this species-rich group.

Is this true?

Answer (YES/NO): YES